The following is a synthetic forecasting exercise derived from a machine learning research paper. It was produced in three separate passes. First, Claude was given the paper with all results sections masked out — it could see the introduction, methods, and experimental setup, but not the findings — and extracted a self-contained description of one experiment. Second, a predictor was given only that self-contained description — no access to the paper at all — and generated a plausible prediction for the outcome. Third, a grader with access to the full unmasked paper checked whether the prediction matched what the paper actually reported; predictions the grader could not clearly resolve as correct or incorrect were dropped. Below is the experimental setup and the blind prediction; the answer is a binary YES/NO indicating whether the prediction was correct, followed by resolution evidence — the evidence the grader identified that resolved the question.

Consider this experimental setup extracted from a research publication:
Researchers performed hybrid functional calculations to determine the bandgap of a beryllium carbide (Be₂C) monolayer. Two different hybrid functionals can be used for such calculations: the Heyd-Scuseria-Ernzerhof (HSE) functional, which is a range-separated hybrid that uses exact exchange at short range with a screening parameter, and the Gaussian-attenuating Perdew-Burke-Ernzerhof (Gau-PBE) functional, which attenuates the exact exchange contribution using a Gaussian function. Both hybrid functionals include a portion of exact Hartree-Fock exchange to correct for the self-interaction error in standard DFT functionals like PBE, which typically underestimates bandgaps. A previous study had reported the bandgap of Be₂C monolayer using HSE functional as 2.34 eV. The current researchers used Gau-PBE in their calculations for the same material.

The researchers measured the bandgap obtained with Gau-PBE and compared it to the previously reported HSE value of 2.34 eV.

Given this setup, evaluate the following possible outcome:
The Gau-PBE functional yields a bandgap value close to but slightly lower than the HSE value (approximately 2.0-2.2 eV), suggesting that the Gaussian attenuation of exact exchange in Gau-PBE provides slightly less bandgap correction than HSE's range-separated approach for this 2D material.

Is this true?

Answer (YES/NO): YES